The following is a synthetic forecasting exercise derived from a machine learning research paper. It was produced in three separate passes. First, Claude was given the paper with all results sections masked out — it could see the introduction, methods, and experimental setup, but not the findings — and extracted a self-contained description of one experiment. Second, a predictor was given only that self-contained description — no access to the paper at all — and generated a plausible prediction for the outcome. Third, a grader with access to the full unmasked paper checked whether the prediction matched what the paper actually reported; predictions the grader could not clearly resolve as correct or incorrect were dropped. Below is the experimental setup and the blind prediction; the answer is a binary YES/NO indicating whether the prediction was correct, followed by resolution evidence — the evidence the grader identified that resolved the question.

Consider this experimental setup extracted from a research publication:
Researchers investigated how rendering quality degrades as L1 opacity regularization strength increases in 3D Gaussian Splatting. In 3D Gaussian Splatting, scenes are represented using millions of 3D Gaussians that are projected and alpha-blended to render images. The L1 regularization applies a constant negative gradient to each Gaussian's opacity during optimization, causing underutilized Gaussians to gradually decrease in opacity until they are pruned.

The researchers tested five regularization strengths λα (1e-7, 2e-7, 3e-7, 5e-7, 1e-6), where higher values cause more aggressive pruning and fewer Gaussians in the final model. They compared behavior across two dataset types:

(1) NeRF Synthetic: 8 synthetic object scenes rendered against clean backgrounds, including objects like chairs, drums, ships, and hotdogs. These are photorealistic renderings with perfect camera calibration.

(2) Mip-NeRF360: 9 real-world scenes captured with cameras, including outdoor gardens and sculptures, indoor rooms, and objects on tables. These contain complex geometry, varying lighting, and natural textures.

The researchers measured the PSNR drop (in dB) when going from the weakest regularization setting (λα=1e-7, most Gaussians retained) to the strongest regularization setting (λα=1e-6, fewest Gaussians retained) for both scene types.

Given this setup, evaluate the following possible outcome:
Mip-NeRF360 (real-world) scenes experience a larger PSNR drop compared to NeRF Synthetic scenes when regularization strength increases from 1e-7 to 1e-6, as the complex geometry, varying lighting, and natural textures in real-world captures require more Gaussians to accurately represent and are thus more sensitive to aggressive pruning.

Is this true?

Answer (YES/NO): YES